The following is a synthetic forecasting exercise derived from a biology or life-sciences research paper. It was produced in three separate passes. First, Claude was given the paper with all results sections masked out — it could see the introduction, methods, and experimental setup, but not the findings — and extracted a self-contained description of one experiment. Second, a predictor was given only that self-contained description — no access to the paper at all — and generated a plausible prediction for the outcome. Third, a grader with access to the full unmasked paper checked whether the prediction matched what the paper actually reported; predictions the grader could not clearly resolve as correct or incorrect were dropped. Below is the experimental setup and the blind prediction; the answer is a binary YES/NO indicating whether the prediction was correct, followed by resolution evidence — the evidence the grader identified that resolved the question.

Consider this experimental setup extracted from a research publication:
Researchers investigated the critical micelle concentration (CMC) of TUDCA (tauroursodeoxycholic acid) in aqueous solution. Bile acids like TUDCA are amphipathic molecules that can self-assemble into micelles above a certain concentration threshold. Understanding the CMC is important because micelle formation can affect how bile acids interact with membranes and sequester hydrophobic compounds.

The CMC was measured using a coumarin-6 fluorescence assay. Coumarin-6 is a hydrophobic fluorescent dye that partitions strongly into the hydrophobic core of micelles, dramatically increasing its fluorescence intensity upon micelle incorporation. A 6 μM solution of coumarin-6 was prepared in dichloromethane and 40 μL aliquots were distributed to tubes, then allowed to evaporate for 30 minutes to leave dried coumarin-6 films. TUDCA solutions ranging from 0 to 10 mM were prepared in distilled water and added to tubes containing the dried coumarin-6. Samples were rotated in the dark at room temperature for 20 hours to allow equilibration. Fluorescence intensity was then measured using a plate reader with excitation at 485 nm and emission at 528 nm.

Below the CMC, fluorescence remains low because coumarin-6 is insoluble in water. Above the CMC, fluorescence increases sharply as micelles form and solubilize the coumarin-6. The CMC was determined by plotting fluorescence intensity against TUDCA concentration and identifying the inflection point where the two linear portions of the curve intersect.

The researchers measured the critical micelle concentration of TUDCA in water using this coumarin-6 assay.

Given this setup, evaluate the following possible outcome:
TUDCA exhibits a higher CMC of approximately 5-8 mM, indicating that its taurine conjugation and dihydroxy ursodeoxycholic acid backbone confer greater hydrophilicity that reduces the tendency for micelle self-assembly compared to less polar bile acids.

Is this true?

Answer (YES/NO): YES